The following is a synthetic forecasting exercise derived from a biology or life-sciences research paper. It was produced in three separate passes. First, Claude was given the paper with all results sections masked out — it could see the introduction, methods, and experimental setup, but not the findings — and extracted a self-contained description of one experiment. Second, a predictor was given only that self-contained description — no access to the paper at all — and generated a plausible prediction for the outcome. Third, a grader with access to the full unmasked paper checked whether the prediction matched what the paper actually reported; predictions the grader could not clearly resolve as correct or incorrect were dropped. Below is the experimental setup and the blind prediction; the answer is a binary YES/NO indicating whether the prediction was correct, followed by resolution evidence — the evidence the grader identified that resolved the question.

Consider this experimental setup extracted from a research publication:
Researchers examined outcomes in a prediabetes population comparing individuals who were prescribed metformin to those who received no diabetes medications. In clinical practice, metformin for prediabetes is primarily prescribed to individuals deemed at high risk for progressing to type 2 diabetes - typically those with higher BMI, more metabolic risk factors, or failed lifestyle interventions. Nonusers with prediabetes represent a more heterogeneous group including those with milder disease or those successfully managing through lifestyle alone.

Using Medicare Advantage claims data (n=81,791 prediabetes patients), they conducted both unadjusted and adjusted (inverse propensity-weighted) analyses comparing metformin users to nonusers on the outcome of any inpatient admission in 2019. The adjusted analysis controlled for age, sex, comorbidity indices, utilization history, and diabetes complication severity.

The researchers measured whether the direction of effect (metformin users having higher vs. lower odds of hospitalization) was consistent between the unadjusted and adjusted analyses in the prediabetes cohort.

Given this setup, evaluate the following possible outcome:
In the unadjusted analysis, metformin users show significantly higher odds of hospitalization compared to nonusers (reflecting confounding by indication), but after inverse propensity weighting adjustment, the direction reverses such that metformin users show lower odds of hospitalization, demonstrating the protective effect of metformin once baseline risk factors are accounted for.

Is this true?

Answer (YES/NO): NO